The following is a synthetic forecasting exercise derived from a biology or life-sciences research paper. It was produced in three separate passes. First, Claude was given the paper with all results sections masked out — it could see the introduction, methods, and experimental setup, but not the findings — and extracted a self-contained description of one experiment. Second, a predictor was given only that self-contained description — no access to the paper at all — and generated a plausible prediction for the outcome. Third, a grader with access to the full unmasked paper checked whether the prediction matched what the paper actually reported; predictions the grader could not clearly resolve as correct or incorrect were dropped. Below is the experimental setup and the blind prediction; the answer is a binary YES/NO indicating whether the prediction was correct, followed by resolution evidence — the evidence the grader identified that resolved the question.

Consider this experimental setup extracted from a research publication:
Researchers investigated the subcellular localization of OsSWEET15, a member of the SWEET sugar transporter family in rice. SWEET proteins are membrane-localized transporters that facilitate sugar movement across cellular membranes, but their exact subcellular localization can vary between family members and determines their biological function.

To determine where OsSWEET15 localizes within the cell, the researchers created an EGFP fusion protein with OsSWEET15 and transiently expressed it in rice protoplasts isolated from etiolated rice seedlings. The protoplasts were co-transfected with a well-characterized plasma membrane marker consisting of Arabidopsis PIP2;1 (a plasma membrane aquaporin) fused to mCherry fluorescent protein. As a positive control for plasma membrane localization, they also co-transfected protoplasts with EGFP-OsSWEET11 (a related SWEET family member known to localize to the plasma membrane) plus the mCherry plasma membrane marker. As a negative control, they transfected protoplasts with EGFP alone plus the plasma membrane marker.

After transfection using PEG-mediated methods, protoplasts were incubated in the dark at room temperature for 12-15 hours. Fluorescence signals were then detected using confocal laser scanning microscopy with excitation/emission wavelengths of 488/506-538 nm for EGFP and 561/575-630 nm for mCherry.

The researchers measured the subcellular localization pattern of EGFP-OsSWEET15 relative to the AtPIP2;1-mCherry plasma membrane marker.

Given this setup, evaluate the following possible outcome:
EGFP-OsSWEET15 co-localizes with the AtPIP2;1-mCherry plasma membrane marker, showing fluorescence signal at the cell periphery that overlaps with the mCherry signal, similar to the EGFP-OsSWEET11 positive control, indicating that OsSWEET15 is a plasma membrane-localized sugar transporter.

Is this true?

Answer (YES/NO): NO